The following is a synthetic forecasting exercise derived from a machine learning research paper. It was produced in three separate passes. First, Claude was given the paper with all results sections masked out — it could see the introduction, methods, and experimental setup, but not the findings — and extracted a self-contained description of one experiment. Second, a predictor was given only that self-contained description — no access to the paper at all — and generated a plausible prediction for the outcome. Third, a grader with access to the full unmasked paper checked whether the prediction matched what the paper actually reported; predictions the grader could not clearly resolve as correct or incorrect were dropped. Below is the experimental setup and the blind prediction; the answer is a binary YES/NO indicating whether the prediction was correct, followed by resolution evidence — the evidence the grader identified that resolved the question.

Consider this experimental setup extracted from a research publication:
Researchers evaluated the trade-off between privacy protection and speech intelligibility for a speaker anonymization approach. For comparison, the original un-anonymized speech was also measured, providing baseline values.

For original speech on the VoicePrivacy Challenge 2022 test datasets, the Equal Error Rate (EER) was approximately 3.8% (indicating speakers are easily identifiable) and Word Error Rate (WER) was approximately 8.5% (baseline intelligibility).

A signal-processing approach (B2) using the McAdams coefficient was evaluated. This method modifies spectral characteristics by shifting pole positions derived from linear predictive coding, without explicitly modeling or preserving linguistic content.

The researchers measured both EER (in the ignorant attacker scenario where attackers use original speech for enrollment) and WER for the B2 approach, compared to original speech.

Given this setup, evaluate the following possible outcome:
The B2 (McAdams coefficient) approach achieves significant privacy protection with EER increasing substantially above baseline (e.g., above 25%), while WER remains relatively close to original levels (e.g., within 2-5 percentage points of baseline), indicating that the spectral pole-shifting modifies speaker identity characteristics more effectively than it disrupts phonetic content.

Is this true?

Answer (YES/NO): NO